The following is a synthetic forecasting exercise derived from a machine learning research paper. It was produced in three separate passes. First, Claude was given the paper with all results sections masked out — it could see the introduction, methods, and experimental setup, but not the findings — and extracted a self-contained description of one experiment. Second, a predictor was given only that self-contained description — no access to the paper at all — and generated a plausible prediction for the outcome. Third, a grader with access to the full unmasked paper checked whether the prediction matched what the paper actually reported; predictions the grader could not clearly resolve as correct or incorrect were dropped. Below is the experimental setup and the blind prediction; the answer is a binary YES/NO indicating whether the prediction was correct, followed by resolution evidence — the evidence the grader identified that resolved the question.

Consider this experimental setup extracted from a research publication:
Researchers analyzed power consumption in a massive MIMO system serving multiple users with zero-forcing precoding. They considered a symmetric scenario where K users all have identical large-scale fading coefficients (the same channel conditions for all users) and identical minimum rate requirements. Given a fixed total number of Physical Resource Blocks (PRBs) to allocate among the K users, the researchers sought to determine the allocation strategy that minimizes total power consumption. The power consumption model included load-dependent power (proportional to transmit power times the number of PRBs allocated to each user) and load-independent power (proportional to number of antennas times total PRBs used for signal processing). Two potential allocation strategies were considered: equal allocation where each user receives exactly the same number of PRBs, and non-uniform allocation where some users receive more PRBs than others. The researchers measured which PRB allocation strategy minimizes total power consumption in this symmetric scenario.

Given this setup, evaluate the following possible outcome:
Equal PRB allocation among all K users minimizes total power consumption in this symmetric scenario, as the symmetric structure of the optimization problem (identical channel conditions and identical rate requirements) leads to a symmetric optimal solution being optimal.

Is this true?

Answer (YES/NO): YES